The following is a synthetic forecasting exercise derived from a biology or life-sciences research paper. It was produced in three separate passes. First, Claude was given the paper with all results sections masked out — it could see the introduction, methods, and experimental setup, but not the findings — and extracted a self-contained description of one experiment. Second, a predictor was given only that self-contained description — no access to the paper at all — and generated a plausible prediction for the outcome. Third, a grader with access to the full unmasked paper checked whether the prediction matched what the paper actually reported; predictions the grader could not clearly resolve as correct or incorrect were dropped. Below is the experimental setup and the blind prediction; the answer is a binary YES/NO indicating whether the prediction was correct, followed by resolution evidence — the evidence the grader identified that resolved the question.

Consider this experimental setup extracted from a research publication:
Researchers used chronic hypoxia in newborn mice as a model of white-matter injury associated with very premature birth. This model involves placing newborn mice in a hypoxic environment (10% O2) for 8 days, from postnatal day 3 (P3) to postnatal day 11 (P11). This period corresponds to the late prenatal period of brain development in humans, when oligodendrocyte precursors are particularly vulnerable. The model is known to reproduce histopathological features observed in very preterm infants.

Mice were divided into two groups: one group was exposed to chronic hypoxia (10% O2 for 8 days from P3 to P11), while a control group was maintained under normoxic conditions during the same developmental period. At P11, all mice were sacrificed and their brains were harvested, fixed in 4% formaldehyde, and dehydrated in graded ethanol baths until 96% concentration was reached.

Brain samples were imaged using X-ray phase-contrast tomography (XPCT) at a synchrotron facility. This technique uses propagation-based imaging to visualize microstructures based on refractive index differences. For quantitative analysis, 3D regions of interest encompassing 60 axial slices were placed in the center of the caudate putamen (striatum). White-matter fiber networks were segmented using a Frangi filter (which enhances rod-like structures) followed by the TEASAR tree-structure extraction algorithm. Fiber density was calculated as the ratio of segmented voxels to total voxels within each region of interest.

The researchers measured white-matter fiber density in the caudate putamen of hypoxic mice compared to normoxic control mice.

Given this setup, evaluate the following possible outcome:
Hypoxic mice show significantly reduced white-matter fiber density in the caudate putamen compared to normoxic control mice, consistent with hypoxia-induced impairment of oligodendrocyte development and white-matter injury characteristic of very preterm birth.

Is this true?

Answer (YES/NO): YES